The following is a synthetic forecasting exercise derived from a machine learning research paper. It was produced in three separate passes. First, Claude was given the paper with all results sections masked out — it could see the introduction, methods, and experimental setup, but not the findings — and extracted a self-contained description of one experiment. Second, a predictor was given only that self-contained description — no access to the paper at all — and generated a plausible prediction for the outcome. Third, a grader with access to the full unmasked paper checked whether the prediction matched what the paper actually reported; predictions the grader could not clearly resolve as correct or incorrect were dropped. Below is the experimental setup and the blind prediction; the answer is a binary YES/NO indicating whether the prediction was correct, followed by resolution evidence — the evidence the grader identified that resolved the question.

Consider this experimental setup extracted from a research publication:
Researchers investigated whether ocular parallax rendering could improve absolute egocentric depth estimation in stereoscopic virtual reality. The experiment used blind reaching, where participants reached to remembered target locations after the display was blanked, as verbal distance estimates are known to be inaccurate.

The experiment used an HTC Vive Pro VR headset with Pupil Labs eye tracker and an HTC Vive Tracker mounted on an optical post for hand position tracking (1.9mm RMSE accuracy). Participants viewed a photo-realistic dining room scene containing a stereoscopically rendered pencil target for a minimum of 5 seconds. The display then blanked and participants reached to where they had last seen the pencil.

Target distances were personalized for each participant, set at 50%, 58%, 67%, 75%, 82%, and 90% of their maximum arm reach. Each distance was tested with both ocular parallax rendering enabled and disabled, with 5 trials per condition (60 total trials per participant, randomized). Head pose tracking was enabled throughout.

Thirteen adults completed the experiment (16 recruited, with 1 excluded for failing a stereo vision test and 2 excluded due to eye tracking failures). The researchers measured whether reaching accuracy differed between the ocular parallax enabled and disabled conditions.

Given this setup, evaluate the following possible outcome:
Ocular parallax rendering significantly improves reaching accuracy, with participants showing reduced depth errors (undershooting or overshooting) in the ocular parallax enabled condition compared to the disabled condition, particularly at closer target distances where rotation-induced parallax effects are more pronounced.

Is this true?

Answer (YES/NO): NO